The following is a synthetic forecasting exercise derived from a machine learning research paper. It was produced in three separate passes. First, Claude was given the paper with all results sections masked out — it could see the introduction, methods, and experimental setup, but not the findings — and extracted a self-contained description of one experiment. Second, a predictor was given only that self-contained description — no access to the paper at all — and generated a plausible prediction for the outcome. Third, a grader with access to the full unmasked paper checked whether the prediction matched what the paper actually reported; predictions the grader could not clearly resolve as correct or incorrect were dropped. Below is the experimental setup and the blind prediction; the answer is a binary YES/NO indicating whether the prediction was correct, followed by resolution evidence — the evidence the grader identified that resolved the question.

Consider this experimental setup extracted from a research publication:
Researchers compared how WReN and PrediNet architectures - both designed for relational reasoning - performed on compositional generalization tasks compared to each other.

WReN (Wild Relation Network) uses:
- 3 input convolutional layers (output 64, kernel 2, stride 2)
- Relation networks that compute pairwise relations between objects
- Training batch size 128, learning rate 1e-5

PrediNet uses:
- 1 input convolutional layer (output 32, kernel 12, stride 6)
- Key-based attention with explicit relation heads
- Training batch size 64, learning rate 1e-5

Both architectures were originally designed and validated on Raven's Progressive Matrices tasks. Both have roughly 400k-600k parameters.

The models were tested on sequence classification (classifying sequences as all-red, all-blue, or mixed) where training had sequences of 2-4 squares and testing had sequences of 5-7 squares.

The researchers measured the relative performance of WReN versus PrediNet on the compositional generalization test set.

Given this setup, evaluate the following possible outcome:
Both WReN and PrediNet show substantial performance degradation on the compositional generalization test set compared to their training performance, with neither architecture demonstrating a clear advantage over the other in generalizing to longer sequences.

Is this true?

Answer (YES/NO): NO